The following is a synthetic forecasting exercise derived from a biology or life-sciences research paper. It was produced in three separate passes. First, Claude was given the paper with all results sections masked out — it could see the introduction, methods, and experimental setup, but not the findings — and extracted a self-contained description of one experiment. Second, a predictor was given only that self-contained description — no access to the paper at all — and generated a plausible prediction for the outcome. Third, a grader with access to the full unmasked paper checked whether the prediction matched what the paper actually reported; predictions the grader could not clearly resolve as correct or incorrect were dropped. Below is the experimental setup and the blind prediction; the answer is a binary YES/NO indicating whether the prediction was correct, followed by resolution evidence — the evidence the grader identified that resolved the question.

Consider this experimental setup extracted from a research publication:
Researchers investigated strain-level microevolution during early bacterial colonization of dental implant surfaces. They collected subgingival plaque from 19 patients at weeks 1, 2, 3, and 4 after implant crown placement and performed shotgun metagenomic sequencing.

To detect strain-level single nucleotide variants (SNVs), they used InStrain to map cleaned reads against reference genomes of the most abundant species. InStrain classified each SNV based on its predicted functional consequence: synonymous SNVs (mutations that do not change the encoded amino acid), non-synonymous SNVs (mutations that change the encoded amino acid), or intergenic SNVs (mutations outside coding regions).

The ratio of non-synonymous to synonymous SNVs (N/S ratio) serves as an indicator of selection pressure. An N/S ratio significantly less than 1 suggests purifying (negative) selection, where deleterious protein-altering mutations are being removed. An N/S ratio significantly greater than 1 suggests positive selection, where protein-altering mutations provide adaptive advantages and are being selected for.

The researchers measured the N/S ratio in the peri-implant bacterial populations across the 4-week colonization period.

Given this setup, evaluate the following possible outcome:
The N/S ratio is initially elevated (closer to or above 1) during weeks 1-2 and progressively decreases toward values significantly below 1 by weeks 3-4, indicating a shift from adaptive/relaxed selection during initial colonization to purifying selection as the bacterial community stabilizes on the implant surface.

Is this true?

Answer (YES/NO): NO